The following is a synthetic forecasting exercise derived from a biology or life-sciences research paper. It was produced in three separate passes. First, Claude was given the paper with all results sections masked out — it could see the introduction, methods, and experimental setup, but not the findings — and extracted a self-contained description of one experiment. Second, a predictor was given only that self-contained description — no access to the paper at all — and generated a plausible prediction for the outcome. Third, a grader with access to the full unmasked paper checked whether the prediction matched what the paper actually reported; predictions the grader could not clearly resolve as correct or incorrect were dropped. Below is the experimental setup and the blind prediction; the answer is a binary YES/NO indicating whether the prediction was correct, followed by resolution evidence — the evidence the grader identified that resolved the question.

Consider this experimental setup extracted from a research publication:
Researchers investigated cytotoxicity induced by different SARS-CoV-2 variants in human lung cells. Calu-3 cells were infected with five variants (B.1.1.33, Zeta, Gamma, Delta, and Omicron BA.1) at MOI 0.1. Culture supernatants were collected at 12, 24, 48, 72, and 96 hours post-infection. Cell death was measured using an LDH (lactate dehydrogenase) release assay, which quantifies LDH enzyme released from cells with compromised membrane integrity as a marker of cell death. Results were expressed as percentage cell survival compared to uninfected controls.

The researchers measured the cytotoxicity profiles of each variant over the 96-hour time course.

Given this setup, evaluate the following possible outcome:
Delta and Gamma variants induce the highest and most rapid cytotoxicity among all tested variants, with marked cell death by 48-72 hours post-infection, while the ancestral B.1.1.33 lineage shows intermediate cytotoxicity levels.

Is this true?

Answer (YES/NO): NO